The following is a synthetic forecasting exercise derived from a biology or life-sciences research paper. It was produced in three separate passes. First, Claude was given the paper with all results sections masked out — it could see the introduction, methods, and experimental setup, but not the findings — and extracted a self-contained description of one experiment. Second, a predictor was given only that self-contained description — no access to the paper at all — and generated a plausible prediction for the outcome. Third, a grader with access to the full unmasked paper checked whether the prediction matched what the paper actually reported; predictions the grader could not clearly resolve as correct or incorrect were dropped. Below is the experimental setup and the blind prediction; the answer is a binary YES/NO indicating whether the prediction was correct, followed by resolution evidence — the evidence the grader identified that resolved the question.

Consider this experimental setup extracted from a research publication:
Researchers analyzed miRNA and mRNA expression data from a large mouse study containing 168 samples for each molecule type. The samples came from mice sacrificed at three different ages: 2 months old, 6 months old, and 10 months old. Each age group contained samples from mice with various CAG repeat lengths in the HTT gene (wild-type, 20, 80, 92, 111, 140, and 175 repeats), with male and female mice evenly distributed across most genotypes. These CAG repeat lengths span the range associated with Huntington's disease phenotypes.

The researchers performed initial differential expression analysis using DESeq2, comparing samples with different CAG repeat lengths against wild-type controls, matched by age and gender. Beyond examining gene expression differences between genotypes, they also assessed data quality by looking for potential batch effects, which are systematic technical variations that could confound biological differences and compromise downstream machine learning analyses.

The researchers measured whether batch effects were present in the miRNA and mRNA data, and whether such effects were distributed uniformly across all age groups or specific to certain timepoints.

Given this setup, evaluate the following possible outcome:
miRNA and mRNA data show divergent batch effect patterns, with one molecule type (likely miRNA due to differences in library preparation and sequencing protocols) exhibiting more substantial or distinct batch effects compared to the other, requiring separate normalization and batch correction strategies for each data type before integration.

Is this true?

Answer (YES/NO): NO